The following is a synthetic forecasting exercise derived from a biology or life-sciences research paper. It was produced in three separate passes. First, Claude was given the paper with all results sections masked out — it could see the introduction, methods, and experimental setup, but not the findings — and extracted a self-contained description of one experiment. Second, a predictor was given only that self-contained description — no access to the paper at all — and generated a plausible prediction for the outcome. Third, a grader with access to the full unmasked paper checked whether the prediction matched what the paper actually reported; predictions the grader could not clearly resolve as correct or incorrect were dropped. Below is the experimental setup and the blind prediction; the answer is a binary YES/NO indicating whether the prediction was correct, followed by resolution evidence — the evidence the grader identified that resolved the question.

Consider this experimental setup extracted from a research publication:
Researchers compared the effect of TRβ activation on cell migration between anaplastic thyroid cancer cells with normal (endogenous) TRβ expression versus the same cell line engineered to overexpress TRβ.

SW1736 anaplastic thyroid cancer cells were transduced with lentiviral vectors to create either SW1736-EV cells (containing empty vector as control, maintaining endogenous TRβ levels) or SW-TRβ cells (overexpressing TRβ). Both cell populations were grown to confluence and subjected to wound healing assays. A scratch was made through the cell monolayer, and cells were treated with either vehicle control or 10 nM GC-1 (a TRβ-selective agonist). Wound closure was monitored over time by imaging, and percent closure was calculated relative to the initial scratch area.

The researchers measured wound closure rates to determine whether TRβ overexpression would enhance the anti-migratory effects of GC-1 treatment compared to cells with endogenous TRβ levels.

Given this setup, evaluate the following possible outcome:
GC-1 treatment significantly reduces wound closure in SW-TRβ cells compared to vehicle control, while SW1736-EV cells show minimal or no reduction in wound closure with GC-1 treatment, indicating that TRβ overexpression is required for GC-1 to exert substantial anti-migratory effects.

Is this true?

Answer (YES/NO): NO